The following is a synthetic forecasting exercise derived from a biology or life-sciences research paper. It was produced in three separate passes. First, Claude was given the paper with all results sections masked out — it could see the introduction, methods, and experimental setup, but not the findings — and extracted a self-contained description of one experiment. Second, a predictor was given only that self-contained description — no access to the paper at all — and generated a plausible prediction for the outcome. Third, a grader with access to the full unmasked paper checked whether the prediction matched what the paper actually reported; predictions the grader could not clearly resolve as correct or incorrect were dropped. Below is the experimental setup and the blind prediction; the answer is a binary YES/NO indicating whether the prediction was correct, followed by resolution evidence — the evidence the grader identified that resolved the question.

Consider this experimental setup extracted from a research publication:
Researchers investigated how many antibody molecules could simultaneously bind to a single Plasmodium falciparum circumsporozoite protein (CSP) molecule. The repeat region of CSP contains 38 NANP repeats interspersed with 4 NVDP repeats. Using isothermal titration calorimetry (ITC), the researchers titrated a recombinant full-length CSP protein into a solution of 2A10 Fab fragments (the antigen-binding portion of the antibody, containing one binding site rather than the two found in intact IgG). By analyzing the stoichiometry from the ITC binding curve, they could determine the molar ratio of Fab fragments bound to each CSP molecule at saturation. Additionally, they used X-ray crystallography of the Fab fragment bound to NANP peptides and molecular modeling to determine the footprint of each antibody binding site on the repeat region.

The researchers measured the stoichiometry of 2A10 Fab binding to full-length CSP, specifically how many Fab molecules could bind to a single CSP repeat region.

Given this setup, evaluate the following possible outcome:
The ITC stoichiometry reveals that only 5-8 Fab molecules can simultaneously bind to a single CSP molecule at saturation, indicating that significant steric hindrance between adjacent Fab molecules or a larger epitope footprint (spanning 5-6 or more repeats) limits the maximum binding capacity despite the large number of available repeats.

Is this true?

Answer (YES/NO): NO